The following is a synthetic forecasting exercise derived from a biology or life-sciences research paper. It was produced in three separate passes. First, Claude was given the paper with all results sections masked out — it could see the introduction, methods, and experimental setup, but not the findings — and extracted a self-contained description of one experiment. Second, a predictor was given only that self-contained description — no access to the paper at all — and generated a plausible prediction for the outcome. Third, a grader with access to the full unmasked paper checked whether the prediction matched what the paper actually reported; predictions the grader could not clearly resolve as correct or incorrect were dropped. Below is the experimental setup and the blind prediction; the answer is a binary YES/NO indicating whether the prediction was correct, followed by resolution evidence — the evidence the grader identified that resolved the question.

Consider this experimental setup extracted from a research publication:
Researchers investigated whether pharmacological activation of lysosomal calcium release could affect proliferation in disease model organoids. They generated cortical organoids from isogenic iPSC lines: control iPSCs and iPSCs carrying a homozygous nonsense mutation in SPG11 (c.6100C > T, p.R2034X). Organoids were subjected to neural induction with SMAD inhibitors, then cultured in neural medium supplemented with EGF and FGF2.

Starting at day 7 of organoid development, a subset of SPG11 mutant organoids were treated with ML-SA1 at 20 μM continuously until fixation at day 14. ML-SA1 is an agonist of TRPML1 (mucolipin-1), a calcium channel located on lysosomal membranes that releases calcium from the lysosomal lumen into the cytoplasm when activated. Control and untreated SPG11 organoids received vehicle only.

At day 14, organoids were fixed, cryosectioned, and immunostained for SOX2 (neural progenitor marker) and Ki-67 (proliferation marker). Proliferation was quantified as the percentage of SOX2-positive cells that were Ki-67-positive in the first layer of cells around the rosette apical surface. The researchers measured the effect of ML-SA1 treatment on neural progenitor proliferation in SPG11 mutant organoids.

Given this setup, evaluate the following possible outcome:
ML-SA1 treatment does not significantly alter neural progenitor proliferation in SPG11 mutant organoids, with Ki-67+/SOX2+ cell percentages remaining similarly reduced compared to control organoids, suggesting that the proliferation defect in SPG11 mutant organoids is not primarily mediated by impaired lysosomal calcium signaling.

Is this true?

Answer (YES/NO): NO